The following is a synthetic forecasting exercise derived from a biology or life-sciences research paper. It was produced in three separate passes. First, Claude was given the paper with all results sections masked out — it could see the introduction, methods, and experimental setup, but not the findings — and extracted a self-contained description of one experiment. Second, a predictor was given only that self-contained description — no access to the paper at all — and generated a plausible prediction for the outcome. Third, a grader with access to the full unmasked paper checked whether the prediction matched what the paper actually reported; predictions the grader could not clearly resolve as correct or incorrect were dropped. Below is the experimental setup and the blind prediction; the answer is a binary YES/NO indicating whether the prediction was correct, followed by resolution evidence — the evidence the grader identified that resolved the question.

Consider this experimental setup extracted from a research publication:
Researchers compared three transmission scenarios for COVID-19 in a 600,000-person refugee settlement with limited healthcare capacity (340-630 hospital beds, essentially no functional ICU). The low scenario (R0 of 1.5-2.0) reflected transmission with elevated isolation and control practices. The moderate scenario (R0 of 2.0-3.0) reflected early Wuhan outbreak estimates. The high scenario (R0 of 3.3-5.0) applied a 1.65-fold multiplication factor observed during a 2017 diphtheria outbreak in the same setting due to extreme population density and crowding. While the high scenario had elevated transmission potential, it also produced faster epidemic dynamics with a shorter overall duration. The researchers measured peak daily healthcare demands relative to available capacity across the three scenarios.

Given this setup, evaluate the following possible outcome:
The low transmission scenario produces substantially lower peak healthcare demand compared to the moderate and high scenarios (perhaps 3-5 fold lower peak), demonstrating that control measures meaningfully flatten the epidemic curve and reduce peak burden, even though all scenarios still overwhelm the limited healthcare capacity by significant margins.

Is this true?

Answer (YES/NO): YES